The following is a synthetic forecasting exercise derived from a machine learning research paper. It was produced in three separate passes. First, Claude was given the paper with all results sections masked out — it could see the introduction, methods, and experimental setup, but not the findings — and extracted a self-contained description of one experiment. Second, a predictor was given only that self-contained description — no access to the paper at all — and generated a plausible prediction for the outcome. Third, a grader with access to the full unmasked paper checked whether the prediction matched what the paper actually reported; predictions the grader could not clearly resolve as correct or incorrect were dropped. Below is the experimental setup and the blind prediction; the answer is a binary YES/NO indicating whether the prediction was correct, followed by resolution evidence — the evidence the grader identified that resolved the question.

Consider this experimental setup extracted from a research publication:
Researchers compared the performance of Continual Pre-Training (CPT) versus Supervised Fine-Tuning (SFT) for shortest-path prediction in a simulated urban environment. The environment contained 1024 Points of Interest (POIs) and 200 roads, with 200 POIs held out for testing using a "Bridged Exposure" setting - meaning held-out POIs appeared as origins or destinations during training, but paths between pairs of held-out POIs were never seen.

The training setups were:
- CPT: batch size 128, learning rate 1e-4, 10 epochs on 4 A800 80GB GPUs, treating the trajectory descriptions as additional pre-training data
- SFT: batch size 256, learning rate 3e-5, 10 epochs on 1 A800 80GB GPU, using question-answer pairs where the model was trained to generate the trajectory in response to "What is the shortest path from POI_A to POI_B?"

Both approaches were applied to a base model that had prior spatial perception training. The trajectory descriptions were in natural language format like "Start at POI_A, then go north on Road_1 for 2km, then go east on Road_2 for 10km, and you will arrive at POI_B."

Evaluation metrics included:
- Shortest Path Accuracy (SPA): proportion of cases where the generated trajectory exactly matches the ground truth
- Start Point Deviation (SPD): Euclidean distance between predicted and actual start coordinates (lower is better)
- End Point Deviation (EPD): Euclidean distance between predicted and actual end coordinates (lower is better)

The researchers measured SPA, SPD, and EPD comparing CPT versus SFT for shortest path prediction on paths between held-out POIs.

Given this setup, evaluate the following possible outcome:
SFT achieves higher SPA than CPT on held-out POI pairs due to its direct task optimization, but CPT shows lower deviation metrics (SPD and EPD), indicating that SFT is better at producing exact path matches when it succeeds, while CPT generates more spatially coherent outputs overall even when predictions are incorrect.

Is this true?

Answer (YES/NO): NO